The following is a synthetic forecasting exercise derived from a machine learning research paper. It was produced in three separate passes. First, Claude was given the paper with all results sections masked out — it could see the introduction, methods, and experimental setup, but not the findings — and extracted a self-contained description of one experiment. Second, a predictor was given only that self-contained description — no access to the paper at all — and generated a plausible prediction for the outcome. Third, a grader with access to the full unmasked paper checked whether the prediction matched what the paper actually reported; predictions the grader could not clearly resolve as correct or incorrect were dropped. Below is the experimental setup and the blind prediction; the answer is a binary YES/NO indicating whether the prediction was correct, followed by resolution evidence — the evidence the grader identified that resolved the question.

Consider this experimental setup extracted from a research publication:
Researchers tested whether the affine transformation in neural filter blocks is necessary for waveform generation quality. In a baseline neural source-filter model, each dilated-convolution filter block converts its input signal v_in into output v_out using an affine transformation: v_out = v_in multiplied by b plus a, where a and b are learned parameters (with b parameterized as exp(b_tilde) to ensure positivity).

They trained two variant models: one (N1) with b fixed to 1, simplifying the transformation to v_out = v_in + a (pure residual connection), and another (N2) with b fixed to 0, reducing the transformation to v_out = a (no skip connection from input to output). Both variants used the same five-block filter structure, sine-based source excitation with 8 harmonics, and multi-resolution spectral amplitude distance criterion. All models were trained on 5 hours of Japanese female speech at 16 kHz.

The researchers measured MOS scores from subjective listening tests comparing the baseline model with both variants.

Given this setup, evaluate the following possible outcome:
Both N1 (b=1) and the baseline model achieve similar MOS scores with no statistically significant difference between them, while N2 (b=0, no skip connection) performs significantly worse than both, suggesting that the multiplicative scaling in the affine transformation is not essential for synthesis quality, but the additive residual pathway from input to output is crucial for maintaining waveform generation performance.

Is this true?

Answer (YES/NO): NO